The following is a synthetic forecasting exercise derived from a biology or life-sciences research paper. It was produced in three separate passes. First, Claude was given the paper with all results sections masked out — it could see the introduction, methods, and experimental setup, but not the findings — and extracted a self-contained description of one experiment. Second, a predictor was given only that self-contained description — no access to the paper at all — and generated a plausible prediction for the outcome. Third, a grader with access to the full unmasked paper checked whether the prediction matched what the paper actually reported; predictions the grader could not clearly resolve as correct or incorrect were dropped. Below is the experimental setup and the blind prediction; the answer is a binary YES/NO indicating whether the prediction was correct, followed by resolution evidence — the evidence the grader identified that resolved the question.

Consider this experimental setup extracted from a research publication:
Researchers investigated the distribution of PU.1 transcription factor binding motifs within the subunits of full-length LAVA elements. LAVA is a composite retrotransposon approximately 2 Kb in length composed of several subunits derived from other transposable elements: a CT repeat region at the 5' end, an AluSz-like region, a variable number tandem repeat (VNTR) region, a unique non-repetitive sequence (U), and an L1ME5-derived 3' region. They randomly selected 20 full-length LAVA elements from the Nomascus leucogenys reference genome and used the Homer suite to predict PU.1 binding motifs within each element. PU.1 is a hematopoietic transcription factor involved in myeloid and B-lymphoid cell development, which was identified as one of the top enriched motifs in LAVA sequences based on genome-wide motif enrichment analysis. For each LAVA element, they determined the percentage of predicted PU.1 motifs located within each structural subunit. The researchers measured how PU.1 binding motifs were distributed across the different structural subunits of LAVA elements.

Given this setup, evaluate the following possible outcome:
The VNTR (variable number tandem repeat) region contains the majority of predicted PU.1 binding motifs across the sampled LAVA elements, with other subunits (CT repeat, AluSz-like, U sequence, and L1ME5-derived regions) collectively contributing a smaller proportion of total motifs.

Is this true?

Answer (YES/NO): YES